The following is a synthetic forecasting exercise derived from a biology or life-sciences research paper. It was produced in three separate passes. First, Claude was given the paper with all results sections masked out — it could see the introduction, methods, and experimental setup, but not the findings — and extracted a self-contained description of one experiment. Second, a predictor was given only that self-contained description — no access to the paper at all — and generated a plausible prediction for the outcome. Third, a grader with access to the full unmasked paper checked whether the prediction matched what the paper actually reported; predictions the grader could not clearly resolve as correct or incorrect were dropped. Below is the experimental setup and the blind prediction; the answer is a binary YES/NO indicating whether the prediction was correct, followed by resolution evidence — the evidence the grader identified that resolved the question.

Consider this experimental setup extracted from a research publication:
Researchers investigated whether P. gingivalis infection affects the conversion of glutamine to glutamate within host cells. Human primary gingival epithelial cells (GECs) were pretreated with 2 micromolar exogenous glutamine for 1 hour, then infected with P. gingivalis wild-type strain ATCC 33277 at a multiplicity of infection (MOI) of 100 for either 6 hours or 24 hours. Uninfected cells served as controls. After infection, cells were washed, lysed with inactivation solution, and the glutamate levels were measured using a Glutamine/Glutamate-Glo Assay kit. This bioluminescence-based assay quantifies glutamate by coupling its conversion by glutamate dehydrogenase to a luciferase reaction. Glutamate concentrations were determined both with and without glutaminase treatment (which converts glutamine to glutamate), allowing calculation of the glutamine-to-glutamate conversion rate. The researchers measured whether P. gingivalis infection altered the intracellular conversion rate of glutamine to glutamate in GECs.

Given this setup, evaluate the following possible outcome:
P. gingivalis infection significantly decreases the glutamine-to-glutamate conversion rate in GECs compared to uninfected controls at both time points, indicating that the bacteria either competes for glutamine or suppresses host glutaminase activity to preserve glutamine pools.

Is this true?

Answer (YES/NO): NO